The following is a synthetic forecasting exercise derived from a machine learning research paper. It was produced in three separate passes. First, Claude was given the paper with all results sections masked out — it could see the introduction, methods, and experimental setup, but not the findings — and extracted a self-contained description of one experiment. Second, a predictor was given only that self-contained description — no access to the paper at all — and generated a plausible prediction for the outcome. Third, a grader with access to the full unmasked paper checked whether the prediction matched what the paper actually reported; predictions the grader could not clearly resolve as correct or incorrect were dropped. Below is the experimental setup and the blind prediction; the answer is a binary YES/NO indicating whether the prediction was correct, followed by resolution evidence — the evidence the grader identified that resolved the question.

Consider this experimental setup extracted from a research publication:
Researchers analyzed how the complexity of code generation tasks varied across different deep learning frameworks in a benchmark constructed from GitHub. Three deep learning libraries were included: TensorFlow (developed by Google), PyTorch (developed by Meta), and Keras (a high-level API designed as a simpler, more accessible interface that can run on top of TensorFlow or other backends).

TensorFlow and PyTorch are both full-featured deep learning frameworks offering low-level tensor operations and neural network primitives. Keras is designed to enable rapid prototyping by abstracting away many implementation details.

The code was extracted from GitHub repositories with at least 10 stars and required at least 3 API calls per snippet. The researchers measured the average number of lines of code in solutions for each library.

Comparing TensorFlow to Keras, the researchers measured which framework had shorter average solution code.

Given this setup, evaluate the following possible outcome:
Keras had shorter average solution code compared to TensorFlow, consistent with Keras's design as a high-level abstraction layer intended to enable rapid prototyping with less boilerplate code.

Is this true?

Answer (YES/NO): NO